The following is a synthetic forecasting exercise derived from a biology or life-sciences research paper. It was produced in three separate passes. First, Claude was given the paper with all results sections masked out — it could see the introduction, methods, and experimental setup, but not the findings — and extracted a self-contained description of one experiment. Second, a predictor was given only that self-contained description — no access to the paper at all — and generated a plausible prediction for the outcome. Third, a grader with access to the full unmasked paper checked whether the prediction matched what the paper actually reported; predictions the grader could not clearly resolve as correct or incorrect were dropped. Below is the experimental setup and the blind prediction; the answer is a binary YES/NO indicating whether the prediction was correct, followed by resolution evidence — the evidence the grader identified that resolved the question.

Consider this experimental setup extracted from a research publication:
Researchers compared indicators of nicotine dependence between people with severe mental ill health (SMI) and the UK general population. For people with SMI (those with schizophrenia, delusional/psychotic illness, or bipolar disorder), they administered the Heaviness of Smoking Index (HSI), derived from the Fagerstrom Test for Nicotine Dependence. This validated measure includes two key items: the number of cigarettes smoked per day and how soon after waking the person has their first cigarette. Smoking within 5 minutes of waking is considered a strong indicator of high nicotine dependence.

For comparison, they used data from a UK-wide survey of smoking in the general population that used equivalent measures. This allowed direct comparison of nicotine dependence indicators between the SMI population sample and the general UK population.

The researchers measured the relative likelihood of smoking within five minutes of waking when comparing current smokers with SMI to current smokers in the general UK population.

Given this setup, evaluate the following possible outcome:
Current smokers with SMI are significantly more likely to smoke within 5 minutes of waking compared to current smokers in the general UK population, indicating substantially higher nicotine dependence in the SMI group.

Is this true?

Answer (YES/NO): YES